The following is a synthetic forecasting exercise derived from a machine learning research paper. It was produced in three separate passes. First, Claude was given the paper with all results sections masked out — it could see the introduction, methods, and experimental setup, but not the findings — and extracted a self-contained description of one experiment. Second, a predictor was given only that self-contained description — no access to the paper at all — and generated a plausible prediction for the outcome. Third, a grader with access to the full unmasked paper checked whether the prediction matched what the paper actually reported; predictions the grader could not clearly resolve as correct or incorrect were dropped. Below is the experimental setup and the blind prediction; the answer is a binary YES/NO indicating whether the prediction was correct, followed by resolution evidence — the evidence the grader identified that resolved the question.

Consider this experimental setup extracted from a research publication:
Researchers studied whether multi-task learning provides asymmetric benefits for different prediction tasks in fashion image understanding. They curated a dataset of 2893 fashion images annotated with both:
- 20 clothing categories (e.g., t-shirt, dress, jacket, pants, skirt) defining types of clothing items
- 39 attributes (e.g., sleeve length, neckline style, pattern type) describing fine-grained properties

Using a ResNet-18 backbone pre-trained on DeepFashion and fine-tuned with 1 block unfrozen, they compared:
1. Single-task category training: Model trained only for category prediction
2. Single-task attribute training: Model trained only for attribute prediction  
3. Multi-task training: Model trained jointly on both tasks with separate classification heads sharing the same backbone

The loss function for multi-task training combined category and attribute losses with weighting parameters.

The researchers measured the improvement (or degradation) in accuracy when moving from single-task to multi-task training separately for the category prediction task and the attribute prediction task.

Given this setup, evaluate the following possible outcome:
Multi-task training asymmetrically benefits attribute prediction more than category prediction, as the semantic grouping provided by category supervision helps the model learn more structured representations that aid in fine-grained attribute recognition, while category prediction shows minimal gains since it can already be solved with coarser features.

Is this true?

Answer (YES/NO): YES